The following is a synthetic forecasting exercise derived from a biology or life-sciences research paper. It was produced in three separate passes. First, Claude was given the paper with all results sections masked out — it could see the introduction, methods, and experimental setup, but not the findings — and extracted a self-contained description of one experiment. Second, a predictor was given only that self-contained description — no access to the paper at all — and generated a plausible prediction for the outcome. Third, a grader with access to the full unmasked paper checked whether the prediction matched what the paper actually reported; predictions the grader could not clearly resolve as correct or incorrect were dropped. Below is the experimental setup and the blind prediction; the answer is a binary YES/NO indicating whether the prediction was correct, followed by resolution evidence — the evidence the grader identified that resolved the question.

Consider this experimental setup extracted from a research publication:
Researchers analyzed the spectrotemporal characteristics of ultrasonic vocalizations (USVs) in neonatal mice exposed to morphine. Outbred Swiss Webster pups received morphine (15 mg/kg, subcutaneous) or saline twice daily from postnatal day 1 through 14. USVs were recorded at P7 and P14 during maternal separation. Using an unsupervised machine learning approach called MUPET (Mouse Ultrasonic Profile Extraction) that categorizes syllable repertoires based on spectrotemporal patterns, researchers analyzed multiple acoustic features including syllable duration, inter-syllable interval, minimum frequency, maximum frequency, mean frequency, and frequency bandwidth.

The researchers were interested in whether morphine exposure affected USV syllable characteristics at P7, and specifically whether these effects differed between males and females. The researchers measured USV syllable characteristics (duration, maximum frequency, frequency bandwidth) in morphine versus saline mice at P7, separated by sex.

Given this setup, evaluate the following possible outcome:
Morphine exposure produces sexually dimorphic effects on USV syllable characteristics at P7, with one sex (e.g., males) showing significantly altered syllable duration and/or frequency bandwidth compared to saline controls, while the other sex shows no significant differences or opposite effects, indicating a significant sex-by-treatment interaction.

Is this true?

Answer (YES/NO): YES